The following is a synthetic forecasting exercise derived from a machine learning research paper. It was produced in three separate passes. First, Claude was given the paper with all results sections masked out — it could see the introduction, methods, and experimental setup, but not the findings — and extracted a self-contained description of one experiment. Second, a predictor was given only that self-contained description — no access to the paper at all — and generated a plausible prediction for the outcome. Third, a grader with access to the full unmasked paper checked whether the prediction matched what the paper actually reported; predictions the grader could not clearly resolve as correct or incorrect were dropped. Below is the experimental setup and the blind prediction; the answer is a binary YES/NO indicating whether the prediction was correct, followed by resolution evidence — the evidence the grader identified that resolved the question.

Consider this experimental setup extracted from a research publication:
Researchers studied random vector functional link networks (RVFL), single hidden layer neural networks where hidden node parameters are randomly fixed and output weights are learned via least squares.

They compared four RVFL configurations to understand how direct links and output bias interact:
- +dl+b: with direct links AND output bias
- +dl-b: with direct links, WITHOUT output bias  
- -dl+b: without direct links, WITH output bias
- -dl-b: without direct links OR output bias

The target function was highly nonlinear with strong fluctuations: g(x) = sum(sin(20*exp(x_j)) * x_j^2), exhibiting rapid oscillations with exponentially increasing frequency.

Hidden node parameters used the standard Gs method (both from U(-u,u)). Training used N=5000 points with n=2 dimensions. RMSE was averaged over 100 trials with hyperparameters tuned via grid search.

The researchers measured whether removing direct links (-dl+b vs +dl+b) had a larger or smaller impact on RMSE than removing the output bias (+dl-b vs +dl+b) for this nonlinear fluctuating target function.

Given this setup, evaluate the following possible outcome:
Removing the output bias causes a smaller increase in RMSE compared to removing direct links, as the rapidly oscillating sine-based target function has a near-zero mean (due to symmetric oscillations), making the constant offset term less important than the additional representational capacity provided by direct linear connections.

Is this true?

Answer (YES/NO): NO